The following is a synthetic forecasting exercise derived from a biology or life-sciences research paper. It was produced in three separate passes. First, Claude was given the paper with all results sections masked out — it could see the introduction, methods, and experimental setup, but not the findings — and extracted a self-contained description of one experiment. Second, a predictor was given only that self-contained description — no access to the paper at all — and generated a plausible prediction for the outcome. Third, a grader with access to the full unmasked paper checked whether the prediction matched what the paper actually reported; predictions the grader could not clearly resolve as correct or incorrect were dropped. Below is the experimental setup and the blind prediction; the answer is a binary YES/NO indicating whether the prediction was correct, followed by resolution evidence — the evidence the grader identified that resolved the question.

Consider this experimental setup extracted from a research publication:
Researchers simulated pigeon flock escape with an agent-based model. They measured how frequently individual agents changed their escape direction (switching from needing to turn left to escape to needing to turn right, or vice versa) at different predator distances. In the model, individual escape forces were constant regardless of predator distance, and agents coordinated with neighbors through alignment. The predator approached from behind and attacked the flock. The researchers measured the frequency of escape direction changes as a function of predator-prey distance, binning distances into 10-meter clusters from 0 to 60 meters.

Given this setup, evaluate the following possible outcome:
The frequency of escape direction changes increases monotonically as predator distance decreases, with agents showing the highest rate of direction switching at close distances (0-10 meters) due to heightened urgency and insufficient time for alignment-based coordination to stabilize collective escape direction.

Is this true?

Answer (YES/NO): NO